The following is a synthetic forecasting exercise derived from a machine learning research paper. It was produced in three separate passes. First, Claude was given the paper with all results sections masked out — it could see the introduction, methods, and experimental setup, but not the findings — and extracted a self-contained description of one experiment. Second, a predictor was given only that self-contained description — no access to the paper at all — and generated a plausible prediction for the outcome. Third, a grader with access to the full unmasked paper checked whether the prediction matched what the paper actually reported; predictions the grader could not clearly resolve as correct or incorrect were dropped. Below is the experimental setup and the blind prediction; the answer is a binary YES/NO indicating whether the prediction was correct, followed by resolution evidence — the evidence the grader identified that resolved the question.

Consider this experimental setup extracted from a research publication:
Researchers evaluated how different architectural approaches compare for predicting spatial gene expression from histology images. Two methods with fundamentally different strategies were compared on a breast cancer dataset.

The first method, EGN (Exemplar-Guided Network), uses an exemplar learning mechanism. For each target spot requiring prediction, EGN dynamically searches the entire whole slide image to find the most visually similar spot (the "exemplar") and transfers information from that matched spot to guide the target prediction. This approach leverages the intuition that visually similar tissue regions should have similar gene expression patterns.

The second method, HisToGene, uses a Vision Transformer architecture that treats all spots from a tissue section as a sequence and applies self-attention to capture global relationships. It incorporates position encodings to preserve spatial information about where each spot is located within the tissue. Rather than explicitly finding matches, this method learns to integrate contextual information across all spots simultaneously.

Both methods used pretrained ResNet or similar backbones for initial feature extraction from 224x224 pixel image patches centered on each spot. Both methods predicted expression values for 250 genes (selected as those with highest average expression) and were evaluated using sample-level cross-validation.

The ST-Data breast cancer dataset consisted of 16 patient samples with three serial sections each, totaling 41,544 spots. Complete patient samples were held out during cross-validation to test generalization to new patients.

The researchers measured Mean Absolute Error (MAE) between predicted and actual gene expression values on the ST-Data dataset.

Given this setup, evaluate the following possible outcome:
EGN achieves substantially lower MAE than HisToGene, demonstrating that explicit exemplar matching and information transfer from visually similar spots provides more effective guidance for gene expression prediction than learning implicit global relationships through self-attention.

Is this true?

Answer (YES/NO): NO